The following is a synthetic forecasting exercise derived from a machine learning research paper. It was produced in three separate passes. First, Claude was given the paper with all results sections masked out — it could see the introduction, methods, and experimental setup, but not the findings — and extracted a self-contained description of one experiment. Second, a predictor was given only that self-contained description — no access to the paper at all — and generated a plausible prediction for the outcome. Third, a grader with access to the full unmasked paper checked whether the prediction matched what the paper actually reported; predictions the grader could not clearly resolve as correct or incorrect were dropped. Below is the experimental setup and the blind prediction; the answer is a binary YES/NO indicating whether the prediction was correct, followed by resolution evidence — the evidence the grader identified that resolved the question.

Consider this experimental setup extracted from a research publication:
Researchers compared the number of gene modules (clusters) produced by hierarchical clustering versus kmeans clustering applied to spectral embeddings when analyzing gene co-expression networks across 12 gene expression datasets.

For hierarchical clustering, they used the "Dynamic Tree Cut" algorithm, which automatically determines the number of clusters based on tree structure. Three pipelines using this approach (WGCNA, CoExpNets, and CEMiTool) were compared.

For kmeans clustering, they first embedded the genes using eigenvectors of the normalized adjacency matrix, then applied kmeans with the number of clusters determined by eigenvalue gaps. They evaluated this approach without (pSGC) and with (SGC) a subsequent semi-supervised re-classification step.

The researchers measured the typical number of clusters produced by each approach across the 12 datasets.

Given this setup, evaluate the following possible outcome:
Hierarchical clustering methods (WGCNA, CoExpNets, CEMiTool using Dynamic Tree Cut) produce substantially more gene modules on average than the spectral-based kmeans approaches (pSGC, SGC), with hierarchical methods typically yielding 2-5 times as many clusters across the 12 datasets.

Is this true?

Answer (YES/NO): NO